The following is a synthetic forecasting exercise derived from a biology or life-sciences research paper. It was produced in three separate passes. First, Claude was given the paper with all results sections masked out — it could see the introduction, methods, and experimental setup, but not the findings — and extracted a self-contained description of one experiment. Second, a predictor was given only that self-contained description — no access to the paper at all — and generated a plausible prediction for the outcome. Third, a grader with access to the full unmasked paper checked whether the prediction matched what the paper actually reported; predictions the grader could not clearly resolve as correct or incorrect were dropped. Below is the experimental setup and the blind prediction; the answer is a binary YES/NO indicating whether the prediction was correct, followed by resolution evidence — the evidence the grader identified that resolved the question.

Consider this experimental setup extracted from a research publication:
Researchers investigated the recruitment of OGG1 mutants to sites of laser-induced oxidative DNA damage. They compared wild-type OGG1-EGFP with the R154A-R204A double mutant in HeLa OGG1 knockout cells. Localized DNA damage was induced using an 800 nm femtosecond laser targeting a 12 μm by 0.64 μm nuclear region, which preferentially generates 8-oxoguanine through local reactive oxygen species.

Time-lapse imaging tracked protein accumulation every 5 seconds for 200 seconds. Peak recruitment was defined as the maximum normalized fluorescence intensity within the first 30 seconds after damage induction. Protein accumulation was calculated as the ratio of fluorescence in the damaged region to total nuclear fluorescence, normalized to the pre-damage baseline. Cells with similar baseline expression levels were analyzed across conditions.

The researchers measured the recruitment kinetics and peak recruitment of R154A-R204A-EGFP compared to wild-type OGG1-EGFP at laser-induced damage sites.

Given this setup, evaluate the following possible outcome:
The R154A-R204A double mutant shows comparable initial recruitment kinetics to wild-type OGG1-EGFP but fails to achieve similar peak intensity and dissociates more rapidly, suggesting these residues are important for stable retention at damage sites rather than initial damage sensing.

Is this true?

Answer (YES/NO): NO